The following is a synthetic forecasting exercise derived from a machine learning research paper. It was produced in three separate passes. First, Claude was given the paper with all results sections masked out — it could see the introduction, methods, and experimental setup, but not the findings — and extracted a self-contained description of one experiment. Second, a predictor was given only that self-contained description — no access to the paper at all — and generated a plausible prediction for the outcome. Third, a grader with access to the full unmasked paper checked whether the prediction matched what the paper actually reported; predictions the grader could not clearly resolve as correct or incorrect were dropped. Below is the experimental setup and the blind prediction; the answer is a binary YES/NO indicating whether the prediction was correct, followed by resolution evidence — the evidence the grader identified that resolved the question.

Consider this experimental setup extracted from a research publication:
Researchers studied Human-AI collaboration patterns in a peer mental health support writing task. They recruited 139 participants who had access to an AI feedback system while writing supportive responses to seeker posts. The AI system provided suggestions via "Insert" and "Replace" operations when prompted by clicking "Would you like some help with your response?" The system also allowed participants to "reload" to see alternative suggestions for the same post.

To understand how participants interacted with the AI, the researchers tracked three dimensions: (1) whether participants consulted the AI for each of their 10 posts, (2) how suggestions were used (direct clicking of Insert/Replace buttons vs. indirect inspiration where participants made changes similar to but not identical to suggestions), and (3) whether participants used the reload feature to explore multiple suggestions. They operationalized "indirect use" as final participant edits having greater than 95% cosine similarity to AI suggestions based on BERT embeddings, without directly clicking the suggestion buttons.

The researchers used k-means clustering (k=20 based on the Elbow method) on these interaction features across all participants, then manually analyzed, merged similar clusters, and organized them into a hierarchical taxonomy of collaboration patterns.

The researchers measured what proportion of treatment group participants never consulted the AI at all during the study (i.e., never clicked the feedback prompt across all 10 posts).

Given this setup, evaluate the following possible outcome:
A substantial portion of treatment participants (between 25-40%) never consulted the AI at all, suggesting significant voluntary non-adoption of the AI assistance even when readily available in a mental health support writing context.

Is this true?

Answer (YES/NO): NO